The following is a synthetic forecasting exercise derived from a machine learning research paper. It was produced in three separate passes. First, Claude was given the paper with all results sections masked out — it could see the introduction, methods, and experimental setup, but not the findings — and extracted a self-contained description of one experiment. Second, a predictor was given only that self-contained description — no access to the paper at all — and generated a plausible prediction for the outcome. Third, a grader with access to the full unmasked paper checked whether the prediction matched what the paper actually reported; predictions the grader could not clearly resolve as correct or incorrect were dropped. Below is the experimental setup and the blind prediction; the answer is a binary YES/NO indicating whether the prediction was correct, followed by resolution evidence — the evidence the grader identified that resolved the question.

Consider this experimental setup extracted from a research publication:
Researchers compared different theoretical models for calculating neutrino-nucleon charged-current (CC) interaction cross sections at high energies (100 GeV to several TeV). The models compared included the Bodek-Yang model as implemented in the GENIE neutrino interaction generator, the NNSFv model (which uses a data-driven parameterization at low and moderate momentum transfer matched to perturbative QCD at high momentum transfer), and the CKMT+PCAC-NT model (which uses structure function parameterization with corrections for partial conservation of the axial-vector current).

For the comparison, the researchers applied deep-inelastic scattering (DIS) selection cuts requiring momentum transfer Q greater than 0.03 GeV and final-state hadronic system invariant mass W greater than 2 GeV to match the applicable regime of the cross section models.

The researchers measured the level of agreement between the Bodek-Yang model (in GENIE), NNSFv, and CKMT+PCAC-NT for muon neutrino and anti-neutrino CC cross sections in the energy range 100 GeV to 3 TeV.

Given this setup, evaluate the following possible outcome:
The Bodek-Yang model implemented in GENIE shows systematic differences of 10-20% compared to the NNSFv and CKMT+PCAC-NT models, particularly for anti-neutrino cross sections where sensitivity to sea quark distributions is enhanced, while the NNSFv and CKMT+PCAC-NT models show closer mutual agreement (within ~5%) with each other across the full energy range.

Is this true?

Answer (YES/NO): NO